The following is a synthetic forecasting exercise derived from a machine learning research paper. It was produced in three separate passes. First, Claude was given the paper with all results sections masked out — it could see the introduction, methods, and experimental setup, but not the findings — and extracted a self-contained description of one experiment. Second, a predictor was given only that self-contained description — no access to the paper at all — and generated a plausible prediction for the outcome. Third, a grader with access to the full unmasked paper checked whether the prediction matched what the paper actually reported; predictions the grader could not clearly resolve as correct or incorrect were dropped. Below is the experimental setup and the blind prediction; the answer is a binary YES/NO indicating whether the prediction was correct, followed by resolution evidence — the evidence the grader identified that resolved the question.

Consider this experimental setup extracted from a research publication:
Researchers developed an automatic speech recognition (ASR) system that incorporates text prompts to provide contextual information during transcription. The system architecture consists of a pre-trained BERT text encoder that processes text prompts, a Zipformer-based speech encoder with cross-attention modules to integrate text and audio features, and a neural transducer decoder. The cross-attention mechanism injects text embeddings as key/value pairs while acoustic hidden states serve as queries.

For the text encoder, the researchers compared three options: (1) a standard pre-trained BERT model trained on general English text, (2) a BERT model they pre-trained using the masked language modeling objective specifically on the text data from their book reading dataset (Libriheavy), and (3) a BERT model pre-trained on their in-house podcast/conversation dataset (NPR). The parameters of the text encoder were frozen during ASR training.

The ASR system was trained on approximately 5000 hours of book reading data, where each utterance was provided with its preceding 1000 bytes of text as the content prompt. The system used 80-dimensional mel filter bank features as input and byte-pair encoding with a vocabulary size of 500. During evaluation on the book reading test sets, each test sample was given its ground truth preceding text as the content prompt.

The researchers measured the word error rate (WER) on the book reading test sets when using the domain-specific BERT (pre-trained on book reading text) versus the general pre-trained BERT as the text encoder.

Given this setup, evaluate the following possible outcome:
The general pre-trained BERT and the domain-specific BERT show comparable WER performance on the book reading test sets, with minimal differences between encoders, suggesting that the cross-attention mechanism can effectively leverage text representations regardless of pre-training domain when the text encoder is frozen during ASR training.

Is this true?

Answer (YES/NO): NO